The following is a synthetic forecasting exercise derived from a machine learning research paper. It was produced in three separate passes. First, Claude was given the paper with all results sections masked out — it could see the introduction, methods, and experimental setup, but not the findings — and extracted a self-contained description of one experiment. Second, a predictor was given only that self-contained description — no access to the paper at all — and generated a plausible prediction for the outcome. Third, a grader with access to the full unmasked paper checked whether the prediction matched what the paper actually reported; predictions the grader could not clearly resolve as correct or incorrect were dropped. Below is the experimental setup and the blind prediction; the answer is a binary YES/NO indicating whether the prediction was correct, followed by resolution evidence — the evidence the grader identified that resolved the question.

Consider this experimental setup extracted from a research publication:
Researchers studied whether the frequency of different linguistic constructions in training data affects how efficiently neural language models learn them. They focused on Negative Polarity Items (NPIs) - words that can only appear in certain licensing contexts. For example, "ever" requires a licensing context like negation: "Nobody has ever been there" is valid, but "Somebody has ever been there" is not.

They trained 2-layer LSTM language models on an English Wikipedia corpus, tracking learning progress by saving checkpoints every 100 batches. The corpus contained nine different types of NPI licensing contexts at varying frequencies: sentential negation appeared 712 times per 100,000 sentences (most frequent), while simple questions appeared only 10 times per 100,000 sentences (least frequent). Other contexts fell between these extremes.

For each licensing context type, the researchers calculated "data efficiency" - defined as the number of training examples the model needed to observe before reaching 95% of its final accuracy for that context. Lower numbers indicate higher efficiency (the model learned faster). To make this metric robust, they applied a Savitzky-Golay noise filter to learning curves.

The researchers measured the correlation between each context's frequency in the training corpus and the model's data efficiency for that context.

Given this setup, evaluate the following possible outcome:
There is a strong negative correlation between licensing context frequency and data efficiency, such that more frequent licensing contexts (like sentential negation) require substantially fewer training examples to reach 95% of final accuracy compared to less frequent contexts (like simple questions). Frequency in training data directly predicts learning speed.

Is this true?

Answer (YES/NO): NO